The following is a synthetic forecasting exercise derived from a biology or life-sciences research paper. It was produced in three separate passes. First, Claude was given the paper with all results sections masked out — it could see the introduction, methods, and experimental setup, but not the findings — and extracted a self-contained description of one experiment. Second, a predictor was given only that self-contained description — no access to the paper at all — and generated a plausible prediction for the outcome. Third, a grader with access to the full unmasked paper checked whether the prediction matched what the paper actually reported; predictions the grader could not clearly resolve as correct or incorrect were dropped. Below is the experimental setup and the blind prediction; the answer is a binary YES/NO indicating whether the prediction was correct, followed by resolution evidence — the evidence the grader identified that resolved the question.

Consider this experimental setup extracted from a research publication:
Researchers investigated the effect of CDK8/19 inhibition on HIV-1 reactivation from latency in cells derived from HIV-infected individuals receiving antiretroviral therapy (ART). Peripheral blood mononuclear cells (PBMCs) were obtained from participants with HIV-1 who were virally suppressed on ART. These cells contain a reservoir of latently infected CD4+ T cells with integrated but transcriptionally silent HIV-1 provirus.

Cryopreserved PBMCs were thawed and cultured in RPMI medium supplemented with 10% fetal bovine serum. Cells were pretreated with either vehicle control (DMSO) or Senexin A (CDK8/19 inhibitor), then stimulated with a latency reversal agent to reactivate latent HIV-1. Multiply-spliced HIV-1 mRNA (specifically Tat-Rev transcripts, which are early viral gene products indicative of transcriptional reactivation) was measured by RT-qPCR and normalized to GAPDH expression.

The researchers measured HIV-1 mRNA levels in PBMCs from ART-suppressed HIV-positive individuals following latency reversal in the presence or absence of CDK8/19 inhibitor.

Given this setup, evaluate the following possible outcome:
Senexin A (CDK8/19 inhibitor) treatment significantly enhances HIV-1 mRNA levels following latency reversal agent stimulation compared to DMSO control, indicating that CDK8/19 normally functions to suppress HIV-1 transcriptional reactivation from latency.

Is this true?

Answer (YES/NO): NO